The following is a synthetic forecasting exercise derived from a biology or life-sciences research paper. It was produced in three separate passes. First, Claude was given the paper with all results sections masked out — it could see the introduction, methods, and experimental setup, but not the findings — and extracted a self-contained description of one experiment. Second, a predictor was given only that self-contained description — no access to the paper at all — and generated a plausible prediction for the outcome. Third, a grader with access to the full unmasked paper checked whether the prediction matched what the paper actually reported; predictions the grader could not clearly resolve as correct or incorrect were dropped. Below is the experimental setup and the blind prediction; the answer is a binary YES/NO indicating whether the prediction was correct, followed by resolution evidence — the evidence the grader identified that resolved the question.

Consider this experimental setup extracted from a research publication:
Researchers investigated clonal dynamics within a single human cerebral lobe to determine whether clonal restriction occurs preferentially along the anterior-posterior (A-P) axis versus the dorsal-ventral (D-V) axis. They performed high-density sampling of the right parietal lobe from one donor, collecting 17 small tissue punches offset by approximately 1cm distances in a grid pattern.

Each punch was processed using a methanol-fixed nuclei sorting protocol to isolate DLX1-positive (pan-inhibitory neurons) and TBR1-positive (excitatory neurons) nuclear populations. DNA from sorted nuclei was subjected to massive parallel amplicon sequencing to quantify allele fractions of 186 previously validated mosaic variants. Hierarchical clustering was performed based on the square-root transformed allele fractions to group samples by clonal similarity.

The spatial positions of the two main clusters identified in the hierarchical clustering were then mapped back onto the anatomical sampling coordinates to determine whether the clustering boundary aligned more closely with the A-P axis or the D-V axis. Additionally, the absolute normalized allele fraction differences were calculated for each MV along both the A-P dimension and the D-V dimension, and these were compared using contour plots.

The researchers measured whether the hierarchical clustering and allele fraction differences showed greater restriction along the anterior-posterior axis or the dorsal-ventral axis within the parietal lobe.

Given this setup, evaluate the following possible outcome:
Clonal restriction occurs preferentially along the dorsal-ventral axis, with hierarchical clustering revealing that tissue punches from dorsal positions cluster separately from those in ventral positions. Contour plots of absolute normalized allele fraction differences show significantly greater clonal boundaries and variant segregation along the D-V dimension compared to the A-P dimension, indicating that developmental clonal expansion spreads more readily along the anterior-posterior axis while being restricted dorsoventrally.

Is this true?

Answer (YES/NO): NO